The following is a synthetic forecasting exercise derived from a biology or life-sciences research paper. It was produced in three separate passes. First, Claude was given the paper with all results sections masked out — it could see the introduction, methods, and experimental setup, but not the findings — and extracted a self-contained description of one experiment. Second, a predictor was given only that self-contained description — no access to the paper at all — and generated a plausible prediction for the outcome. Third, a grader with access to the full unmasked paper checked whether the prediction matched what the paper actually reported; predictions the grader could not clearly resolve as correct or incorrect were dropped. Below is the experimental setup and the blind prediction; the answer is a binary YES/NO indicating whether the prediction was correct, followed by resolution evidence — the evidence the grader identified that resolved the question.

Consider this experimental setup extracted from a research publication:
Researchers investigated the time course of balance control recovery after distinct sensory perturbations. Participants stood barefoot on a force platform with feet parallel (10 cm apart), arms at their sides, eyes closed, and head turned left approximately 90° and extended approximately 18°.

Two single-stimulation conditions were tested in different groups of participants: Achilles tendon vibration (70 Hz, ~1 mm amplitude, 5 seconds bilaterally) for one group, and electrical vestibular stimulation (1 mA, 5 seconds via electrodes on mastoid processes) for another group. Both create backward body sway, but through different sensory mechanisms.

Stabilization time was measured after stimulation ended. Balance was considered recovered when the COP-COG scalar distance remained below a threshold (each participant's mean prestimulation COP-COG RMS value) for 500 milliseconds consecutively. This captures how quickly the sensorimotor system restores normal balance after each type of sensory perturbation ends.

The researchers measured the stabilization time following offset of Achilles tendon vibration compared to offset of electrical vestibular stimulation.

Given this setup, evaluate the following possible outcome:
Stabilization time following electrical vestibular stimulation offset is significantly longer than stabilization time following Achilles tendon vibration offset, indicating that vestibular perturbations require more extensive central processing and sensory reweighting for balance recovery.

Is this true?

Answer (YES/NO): NO